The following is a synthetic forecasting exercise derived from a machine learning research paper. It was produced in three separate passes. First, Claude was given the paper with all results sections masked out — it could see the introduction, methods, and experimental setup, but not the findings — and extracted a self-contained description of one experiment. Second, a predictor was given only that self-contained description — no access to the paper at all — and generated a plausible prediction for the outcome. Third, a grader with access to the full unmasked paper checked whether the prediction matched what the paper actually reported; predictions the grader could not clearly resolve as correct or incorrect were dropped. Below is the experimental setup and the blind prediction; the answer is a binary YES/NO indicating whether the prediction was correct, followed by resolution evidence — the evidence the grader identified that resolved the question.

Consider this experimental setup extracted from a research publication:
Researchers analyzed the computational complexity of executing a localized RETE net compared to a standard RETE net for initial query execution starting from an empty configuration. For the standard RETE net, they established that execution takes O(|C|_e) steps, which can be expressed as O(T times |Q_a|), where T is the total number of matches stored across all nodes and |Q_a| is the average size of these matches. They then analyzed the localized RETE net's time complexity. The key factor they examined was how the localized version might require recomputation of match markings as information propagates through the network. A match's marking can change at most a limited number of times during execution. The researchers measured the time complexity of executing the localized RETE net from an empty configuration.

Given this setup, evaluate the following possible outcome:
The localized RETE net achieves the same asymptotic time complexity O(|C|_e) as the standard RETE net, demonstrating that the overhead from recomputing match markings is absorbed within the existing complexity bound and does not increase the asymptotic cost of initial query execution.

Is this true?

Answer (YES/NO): NO